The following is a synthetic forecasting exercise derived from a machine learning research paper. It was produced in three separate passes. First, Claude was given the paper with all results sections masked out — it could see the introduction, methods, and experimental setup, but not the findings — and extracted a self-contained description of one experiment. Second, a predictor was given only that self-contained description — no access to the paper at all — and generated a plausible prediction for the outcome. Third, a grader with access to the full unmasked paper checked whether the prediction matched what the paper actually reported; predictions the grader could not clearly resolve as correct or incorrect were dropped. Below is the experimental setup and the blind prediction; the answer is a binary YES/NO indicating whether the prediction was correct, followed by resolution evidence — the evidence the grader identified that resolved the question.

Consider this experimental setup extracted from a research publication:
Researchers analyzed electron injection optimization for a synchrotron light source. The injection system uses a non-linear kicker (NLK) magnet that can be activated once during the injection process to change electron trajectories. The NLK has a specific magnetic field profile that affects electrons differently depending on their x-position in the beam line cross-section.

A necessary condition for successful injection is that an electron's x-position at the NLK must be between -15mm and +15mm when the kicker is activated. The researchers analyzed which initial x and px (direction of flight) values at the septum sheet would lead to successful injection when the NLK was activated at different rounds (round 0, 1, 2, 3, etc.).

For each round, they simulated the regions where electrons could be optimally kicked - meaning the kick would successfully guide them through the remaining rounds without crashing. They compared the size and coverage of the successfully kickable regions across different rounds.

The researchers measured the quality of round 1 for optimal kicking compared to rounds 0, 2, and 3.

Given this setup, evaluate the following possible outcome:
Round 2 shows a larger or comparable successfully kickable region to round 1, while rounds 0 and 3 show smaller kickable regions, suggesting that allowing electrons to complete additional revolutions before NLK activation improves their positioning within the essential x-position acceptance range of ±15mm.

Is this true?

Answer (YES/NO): NO